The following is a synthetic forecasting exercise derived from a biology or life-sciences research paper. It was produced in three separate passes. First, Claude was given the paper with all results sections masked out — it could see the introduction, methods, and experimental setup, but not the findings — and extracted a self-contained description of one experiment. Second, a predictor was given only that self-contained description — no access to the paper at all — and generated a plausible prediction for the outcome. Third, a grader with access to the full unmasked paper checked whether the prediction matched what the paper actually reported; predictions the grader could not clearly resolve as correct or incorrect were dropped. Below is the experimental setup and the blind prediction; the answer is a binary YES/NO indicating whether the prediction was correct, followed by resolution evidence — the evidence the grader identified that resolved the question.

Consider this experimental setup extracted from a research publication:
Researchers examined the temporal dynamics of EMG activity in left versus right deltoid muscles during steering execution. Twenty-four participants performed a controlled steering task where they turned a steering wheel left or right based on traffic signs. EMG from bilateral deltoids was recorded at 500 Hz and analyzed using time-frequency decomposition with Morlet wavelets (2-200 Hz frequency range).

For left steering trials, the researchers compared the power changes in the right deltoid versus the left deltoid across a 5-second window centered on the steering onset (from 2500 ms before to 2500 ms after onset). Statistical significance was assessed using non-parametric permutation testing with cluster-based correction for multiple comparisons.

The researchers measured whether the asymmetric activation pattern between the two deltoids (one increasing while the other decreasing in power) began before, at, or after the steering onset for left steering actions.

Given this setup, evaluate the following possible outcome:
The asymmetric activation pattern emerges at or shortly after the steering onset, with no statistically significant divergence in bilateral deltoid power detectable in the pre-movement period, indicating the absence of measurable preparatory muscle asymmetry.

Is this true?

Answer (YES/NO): NO